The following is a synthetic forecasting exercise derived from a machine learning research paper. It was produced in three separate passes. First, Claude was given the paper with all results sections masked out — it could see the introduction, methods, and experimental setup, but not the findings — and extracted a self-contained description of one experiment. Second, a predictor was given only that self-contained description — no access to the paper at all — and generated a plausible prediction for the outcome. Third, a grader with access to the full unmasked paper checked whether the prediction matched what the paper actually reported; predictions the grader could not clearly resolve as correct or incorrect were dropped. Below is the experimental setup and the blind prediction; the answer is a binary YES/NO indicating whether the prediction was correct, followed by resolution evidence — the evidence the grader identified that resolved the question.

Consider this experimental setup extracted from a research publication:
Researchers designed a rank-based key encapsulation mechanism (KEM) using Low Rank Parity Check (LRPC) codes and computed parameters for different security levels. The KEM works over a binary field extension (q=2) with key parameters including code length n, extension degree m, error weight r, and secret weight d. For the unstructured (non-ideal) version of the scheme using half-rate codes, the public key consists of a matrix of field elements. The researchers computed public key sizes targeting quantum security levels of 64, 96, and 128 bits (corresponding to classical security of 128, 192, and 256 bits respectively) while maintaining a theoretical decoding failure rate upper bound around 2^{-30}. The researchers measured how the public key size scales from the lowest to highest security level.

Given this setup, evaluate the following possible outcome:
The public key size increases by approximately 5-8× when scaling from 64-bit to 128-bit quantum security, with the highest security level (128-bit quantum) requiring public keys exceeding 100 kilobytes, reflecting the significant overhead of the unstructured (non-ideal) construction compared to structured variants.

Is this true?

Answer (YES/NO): NO